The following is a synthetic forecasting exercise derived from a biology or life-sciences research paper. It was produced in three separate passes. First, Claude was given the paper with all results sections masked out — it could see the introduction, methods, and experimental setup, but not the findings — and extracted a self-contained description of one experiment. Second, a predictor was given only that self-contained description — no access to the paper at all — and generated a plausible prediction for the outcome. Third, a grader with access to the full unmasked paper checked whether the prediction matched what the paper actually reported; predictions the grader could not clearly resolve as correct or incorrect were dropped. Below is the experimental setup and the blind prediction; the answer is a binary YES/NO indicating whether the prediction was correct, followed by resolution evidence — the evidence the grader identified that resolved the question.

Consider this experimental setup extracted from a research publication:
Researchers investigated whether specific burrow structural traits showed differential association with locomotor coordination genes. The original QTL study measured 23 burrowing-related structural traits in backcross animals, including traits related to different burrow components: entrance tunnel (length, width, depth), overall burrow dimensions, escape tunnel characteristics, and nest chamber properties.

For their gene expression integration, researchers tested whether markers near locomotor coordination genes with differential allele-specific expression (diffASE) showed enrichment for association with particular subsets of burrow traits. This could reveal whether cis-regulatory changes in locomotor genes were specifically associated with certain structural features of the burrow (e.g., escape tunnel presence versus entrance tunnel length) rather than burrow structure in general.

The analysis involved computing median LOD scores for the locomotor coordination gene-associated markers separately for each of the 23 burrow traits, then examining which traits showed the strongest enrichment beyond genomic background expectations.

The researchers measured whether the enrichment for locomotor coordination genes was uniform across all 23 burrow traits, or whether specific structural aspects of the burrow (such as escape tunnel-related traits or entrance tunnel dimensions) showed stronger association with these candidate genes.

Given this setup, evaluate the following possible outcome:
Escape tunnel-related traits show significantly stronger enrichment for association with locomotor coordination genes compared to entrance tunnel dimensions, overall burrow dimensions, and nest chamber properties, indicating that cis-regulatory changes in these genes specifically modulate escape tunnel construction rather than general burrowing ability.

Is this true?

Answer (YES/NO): NO